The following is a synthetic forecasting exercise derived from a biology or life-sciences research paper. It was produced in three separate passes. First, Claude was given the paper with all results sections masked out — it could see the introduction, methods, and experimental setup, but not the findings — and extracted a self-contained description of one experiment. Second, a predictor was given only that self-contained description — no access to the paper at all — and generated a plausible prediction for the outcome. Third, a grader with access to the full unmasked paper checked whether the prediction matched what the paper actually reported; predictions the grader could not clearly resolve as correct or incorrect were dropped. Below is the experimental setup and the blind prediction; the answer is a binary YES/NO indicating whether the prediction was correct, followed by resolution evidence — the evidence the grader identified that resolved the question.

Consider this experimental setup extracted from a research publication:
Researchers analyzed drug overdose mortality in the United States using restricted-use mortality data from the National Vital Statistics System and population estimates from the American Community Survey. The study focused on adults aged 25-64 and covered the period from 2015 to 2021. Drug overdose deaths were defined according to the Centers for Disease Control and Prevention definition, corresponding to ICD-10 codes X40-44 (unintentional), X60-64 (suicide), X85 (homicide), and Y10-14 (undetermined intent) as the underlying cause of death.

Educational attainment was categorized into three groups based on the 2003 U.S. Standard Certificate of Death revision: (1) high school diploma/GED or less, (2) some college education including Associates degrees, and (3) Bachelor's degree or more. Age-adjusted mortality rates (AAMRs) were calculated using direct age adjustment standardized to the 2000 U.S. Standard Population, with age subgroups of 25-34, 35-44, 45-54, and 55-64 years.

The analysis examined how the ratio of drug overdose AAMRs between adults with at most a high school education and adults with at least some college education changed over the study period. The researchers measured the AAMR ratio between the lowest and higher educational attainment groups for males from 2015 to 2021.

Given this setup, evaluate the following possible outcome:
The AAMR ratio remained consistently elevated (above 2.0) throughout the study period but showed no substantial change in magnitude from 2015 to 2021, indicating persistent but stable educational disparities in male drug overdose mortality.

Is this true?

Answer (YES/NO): NO